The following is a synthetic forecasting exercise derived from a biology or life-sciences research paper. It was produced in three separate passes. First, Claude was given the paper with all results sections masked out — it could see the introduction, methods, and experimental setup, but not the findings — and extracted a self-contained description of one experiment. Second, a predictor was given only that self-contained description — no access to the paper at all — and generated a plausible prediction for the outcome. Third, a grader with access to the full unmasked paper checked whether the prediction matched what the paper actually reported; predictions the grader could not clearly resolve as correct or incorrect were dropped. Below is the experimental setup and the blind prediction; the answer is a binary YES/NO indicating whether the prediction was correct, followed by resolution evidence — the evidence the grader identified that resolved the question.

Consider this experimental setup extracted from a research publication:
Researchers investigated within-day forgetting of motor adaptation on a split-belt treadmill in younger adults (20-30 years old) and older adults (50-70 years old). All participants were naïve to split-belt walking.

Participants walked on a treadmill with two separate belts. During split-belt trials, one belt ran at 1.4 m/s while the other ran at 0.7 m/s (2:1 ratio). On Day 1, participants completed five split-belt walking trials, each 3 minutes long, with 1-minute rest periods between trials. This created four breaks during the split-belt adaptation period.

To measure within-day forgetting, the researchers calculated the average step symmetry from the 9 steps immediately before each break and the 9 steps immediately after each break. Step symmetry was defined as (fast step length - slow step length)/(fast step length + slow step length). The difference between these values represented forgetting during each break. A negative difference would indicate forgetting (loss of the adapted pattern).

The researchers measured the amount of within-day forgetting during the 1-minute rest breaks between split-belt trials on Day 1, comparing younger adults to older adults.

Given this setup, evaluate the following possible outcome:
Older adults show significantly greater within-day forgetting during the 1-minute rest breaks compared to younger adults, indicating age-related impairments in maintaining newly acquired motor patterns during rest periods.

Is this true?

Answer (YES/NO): YES